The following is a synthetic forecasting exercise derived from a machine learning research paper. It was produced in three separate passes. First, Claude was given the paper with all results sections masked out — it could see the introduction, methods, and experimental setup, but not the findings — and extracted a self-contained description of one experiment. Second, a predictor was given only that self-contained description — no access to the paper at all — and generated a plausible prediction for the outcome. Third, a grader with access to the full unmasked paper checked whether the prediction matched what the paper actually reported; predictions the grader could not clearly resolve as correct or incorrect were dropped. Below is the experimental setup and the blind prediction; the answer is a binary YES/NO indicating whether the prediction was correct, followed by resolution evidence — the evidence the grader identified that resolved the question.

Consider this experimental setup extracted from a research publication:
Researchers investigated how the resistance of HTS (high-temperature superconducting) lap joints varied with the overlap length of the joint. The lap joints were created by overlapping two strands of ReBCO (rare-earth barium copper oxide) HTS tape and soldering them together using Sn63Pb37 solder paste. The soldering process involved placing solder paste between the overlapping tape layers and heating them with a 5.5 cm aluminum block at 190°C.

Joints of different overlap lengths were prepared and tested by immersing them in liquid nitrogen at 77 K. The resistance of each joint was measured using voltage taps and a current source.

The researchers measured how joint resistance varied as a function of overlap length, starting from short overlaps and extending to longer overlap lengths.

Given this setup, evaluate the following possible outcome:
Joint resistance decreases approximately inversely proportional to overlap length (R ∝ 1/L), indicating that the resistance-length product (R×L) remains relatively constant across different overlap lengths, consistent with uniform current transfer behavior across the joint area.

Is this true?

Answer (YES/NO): NO